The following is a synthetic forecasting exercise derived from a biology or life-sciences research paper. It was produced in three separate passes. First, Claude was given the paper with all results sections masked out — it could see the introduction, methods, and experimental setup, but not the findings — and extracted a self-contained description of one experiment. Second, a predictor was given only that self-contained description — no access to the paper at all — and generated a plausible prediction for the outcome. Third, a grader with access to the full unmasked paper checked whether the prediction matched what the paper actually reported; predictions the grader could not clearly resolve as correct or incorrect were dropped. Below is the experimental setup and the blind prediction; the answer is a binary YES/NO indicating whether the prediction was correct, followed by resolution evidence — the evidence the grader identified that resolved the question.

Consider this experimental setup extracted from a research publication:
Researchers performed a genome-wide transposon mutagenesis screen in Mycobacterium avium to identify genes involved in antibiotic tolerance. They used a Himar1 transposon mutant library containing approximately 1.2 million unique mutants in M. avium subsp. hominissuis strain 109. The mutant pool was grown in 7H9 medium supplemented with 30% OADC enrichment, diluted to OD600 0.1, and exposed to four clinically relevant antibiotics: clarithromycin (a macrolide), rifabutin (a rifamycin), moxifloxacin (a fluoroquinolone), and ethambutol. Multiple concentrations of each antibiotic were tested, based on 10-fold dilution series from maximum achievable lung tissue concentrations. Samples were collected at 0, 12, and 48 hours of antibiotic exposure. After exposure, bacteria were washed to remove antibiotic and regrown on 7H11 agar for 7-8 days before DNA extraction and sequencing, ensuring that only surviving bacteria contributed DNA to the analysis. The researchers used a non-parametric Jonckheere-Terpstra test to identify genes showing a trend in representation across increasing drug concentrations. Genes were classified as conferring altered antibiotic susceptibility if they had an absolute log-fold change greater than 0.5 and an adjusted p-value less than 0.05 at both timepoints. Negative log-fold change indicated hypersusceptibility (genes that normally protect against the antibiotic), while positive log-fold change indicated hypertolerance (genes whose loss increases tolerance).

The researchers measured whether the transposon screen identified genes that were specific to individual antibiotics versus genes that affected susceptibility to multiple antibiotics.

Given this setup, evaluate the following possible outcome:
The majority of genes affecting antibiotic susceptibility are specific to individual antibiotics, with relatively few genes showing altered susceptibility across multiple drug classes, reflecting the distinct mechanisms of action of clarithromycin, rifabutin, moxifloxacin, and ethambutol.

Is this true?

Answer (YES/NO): YES